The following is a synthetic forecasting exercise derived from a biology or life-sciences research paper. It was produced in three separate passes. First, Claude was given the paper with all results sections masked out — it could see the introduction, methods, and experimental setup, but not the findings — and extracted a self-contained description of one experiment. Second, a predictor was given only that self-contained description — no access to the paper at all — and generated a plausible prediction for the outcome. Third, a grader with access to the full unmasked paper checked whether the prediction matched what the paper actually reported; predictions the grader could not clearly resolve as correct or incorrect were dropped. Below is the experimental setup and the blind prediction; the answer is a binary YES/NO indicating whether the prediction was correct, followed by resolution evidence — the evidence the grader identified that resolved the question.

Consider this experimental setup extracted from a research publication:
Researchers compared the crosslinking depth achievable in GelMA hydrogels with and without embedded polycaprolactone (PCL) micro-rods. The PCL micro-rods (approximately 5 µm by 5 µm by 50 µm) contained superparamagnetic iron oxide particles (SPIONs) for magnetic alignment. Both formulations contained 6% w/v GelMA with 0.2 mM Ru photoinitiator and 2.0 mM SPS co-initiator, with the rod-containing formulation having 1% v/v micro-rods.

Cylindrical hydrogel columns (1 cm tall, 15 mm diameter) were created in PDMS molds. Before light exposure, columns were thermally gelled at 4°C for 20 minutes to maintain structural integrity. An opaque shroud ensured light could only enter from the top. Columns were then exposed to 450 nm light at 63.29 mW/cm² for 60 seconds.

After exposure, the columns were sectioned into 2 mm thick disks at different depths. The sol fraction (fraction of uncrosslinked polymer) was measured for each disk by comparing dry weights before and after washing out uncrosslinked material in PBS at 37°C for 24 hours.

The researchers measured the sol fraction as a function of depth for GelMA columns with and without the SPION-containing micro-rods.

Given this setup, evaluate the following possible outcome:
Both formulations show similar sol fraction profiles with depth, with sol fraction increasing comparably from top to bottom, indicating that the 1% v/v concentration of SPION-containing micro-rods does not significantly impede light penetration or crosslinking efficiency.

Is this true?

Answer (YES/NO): NO